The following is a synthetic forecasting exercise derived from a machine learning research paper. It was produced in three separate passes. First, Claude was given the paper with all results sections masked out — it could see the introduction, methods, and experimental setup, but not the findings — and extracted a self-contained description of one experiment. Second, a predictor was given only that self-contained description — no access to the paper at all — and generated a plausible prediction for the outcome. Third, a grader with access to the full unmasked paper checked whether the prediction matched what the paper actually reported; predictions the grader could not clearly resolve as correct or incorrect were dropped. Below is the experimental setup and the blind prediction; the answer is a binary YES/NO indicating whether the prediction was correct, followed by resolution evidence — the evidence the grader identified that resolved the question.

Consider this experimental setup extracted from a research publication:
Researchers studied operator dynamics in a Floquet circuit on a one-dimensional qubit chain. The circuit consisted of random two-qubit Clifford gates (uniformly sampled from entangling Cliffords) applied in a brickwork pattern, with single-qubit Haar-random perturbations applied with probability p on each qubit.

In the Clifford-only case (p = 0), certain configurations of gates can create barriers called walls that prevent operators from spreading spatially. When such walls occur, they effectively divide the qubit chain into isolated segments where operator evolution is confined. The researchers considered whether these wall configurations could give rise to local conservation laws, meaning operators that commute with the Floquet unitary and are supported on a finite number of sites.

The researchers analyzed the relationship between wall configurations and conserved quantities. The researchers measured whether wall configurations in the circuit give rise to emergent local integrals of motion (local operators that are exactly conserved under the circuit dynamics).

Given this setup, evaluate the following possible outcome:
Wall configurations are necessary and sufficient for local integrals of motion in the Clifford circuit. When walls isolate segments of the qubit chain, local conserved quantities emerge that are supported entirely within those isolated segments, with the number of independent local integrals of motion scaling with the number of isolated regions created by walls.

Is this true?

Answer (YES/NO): NO